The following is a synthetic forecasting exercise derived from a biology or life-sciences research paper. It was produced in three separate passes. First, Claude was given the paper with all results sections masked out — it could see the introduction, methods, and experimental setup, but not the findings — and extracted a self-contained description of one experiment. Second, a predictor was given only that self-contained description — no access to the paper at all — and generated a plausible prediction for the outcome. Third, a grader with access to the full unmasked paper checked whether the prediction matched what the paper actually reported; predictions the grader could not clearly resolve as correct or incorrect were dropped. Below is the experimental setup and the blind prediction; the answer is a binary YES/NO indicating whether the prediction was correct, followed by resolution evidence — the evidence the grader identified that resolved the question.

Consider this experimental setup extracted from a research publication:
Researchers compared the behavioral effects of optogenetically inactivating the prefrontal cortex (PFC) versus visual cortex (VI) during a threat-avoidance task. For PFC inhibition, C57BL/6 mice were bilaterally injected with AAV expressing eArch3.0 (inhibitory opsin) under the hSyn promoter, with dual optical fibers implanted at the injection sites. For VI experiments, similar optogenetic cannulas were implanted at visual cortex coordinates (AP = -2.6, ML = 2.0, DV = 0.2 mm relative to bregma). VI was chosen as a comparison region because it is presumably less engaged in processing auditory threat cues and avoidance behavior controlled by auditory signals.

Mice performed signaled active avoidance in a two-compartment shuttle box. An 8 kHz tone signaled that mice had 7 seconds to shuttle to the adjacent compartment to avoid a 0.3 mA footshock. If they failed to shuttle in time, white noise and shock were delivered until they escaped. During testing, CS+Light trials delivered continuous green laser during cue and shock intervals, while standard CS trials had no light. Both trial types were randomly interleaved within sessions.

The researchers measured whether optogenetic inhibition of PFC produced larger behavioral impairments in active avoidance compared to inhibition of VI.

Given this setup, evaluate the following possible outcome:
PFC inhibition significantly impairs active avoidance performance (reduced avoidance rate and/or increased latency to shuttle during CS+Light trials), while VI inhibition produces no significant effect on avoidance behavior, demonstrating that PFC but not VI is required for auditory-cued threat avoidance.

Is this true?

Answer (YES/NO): NO